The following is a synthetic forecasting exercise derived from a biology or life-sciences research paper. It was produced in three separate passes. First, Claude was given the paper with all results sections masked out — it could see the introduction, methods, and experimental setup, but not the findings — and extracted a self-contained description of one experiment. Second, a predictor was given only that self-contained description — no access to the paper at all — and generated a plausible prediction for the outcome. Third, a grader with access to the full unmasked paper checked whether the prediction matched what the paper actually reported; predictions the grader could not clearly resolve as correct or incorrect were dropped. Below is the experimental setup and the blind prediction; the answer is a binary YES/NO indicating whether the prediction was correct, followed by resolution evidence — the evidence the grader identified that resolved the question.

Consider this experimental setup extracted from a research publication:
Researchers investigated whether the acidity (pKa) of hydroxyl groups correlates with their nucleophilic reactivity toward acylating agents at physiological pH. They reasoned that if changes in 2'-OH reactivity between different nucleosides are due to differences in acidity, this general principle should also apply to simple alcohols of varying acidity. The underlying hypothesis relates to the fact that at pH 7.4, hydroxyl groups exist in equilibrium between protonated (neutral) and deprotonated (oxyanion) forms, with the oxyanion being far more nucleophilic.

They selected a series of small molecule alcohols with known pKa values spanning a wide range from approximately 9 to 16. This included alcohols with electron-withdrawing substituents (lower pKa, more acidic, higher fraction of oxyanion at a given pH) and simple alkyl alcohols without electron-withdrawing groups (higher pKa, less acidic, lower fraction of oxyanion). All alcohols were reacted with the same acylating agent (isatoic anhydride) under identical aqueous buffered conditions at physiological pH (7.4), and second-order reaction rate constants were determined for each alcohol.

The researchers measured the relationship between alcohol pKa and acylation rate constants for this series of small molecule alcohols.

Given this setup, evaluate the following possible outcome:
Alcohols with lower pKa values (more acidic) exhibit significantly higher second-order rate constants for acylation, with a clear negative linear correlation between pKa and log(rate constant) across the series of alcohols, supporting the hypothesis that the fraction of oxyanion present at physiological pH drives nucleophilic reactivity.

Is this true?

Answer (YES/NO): YES